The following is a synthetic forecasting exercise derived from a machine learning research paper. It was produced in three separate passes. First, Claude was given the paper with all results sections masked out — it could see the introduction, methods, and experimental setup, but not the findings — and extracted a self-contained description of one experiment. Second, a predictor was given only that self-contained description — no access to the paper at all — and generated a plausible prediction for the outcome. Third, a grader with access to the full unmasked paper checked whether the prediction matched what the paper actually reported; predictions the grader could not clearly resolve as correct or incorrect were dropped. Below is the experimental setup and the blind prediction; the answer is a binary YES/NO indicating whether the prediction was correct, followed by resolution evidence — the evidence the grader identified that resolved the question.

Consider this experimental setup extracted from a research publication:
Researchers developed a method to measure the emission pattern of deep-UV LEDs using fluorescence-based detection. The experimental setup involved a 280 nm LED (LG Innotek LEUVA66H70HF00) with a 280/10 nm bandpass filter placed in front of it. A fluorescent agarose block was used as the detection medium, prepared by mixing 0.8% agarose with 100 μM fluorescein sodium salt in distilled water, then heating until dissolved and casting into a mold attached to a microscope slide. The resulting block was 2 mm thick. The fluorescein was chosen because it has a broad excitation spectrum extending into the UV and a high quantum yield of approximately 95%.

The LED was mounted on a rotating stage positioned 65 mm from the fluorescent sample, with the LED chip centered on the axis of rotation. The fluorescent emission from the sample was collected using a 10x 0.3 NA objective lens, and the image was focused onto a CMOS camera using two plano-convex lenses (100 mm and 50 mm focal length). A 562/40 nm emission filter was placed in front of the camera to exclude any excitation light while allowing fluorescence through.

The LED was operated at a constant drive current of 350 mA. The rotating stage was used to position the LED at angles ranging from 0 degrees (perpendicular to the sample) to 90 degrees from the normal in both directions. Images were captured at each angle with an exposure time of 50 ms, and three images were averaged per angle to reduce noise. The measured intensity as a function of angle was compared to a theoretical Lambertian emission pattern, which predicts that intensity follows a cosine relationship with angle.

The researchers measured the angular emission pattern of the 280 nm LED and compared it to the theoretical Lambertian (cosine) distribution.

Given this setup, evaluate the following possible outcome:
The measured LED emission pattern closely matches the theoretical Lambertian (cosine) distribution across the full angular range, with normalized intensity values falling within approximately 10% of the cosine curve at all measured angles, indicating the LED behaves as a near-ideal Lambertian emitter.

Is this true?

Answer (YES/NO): YES